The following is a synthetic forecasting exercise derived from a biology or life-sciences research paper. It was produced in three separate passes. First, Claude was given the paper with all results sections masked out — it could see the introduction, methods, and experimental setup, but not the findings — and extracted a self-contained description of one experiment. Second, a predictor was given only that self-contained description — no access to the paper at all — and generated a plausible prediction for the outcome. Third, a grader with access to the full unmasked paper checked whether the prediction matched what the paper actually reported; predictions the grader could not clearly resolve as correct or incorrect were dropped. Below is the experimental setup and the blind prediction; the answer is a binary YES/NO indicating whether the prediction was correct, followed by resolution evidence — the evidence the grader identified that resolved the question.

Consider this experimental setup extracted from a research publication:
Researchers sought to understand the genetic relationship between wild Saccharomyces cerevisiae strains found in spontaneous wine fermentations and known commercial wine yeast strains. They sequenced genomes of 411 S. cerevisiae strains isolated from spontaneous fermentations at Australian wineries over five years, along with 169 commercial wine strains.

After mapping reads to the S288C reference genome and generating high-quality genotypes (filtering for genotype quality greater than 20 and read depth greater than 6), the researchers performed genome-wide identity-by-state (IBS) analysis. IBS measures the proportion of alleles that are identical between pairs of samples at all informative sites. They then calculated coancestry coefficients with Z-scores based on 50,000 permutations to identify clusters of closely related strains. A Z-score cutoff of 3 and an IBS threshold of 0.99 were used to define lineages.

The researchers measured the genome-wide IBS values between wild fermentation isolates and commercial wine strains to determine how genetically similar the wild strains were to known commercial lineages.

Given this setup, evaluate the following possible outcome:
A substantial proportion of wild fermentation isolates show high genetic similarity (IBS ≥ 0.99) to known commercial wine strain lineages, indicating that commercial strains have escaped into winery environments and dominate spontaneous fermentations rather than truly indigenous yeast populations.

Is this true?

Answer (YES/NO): NO